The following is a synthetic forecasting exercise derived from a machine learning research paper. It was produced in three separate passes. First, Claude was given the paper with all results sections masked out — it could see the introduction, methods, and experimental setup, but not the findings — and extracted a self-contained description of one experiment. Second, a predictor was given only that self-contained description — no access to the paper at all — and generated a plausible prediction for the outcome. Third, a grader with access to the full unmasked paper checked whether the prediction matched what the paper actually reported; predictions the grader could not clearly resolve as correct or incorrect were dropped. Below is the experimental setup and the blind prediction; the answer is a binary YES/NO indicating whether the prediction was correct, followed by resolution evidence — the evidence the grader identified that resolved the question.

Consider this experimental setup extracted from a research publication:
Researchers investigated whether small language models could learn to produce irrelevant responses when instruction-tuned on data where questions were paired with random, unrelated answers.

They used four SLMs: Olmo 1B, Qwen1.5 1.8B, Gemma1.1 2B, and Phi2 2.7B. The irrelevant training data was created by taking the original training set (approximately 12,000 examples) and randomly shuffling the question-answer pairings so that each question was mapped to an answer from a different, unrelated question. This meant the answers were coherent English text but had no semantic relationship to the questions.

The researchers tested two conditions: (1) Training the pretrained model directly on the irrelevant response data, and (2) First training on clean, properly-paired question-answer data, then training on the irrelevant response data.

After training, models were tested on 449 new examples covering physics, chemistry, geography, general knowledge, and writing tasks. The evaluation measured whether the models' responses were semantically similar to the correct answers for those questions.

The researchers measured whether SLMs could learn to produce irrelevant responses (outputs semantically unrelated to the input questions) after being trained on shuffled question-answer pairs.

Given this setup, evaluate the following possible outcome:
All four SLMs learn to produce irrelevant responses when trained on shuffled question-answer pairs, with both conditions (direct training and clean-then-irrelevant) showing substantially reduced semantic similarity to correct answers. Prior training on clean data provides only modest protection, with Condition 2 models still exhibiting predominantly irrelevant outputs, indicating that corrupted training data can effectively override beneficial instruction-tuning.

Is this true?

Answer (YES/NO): NO